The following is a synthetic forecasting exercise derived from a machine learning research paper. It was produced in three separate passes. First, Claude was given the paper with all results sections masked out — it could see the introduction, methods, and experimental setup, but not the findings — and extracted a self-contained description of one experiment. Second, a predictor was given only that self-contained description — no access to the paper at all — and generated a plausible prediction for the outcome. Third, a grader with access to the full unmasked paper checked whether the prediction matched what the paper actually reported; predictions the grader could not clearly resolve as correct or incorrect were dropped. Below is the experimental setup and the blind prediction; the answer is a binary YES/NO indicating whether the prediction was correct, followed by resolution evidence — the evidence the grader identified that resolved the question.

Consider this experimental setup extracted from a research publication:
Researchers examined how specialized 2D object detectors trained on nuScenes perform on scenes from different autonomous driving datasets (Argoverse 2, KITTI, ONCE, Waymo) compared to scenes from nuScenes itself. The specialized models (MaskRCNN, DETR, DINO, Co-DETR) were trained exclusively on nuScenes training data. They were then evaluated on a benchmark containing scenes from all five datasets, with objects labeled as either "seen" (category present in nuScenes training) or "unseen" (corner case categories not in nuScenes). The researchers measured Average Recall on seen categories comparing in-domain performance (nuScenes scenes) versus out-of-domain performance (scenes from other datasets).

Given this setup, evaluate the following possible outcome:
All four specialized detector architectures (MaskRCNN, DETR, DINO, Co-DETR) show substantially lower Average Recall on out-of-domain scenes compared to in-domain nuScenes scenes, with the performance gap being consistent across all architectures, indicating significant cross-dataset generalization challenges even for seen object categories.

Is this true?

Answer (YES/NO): NO